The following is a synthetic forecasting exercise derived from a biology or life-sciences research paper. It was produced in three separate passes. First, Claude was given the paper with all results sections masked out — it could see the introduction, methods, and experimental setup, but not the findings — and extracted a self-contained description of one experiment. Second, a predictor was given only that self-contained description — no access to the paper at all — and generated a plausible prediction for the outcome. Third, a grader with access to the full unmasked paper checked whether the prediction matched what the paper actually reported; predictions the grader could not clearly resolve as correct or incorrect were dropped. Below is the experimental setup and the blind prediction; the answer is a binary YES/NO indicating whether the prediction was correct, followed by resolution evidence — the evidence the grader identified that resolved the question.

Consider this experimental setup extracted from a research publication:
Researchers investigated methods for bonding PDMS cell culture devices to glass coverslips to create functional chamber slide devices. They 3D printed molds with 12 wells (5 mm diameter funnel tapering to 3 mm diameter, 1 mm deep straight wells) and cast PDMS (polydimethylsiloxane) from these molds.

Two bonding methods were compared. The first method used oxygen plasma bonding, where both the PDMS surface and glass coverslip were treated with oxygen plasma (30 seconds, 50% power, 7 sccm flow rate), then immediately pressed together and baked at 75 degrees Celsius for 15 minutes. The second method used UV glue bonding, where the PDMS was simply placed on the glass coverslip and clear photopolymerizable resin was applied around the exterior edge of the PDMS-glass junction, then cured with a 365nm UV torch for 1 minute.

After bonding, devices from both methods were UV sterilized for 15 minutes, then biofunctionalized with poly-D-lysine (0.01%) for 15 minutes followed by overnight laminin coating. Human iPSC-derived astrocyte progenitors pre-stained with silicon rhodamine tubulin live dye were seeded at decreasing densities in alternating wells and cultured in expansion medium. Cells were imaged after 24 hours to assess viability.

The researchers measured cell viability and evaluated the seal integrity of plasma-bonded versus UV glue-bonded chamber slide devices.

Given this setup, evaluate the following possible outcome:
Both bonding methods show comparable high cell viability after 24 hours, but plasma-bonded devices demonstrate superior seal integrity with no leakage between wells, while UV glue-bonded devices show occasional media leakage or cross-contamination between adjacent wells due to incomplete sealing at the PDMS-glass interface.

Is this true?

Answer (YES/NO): NO